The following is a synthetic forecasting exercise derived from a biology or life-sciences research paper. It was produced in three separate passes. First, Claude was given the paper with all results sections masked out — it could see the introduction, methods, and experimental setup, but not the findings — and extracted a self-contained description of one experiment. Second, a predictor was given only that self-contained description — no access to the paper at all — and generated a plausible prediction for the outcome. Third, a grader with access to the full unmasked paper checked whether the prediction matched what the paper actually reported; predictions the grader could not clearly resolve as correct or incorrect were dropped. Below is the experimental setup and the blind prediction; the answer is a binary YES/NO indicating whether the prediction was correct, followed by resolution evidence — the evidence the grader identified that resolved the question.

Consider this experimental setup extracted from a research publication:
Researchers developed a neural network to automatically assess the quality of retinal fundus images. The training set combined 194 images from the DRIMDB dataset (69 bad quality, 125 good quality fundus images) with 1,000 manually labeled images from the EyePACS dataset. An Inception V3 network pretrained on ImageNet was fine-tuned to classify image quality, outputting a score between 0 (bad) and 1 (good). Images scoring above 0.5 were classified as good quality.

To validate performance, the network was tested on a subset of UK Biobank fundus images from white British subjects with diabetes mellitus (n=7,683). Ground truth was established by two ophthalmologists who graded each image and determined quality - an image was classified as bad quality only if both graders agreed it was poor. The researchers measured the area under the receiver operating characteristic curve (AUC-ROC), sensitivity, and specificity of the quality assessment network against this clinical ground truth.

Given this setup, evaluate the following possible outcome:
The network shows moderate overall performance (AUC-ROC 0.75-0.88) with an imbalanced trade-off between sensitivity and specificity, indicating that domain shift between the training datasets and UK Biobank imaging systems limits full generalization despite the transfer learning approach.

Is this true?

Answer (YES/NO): NO